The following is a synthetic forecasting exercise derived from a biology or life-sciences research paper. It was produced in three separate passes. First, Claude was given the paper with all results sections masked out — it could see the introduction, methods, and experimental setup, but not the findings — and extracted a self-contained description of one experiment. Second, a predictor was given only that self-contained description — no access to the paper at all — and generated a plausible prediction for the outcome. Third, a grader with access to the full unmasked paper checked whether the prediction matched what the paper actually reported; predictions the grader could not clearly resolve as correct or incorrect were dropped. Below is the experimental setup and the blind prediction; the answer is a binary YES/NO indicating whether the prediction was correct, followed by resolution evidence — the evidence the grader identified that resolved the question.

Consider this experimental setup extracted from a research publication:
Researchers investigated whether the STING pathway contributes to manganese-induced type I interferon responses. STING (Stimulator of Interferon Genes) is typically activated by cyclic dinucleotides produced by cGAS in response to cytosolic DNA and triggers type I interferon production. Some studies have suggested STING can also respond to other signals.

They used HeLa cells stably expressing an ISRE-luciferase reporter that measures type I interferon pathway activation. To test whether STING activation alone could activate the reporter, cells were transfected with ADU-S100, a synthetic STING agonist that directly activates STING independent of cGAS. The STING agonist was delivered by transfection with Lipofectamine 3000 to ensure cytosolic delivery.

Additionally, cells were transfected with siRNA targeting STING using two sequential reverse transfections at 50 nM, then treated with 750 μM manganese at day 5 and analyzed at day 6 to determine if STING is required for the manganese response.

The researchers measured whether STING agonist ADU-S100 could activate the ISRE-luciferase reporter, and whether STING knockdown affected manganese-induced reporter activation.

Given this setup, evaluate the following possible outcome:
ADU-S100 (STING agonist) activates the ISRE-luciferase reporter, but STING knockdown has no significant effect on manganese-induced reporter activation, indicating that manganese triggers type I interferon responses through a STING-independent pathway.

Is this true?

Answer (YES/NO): YES